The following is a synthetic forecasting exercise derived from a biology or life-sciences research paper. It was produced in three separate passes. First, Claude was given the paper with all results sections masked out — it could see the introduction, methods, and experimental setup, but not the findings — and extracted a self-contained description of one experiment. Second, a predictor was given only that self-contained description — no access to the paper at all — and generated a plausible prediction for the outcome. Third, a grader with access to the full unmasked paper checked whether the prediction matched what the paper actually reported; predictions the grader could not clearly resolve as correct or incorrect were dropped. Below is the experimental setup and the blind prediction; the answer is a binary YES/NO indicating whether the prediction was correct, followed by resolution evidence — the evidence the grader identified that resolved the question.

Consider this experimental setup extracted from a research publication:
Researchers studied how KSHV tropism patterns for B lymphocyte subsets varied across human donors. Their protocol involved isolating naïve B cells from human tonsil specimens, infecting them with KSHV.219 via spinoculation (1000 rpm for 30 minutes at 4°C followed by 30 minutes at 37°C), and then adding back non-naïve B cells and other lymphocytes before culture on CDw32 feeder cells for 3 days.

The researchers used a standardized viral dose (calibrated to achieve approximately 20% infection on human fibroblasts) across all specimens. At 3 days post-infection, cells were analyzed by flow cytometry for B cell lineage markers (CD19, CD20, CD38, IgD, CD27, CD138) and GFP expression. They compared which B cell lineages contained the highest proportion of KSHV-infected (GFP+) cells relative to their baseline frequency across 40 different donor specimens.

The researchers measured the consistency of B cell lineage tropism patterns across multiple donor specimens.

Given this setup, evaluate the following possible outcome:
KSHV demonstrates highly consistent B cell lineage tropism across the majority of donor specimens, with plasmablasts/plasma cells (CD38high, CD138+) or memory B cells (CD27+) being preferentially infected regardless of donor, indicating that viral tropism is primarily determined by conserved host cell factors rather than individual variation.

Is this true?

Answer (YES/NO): YES